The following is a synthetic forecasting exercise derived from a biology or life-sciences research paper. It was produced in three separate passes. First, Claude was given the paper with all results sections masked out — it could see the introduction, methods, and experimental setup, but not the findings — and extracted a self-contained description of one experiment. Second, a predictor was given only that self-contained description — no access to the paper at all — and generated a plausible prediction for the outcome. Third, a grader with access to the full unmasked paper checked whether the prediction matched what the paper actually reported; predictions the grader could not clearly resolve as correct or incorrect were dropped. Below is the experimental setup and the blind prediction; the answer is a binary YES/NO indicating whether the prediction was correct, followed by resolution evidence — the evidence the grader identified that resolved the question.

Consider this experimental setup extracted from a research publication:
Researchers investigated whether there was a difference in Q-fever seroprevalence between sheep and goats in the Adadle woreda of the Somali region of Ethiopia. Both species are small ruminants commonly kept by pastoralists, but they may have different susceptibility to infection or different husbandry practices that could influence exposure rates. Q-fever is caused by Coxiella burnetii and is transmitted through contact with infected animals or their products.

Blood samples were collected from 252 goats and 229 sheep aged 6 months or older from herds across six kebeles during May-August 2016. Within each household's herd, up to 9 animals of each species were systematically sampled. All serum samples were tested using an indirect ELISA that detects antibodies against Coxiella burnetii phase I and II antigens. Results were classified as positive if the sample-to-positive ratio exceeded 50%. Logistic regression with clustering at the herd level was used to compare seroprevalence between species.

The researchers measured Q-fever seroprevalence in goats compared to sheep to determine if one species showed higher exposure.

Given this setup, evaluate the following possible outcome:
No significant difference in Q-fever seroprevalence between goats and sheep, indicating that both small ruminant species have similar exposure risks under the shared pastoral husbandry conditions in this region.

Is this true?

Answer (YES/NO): NO